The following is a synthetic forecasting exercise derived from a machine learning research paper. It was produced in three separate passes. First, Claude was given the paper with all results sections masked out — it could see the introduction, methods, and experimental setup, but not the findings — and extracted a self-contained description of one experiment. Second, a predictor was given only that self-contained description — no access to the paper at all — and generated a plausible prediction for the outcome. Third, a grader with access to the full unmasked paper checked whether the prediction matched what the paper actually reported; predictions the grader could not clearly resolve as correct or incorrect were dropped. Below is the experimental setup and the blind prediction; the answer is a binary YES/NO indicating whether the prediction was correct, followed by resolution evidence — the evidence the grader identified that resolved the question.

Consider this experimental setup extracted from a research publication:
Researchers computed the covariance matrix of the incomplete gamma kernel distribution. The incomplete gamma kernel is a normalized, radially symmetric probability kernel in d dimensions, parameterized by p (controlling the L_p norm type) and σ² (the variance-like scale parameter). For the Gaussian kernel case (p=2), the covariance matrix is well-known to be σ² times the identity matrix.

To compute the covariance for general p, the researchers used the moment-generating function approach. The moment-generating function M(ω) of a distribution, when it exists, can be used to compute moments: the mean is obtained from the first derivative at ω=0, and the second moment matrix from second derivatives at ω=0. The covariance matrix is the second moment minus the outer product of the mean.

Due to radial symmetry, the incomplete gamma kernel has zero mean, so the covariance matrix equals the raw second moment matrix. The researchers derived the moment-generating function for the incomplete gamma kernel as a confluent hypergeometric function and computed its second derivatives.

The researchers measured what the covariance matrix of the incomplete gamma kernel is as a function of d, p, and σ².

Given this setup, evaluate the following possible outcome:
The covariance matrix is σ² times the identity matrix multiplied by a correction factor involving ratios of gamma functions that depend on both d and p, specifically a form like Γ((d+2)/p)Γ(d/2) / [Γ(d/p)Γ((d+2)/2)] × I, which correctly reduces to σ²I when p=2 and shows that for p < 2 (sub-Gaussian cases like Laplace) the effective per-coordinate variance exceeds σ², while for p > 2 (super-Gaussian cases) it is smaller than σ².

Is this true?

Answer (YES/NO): NO